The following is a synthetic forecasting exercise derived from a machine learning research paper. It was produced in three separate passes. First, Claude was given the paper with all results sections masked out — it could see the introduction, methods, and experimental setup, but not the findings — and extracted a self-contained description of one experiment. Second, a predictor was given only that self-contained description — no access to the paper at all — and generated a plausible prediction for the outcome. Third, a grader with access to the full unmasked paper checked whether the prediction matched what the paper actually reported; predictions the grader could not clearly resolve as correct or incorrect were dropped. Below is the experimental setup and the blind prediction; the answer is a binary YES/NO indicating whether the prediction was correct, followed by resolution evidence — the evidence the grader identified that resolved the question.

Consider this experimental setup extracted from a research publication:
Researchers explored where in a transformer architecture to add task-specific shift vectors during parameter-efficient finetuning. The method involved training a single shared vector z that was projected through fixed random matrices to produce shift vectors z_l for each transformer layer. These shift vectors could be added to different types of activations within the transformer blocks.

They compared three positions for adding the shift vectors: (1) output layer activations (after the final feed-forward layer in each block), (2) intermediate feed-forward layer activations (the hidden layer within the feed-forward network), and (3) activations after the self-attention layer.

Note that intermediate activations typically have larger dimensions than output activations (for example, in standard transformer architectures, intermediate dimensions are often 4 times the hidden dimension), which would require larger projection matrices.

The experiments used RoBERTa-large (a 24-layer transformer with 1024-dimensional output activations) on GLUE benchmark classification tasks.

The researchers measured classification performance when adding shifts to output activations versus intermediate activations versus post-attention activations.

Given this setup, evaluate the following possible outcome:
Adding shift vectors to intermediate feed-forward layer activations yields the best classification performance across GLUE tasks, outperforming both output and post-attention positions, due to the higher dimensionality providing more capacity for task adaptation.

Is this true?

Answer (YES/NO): NO